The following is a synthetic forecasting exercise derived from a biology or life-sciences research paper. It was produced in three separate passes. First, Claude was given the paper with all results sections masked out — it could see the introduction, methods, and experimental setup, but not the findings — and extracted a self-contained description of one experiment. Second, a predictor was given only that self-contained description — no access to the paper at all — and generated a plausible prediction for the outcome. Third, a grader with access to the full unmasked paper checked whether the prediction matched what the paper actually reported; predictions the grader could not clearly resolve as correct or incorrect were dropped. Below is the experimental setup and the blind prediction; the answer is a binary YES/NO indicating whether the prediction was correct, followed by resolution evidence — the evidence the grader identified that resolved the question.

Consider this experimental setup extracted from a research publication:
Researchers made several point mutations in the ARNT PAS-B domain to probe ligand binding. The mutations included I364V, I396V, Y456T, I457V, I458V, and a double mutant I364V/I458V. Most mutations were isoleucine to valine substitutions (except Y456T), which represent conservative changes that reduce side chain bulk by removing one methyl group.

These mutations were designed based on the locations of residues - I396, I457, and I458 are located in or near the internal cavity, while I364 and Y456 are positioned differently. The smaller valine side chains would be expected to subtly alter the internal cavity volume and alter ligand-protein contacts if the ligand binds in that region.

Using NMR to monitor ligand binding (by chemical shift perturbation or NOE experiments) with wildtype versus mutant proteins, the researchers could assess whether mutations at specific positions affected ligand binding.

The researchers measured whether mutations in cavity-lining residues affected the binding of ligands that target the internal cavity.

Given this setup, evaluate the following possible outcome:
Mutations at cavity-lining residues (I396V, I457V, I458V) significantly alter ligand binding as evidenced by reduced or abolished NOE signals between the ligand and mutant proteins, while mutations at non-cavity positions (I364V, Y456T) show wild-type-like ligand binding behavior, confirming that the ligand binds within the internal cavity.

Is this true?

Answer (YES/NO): NO